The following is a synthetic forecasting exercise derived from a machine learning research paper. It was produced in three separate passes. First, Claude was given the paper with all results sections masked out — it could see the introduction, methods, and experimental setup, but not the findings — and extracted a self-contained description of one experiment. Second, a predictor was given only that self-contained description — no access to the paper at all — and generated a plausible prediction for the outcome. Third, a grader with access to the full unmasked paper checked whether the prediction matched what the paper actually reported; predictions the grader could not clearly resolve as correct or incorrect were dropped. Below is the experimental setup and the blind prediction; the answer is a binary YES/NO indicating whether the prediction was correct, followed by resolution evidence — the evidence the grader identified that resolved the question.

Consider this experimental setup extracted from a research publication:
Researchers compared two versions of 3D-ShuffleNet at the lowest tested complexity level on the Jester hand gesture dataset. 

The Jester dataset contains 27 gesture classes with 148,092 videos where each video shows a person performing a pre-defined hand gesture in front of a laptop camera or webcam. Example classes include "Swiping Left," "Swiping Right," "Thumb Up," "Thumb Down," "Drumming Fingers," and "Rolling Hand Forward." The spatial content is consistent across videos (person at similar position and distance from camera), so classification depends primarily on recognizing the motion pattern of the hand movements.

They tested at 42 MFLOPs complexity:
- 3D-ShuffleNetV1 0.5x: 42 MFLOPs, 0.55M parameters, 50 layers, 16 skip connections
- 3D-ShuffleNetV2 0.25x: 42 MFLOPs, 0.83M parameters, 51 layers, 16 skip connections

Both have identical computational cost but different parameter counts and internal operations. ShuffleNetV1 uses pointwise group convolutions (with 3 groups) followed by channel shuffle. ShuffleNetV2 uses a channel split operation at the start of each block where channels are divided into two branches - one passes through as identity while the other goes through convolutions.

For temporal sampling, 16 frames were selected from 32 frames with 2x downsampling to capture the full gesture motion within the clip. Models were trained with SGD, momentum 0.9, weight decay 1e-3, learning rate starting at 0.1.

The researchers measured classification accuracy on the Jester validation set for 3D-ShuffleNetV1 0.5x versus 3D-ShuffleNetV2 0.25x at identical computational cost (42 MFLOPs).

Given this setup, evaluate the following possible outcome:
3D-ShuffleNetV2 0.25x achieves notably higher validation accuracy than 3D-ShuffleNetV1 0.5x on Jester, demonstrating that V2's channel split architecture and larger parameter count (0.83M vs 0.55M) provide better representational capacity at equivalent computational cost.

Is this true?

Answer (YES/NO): NO